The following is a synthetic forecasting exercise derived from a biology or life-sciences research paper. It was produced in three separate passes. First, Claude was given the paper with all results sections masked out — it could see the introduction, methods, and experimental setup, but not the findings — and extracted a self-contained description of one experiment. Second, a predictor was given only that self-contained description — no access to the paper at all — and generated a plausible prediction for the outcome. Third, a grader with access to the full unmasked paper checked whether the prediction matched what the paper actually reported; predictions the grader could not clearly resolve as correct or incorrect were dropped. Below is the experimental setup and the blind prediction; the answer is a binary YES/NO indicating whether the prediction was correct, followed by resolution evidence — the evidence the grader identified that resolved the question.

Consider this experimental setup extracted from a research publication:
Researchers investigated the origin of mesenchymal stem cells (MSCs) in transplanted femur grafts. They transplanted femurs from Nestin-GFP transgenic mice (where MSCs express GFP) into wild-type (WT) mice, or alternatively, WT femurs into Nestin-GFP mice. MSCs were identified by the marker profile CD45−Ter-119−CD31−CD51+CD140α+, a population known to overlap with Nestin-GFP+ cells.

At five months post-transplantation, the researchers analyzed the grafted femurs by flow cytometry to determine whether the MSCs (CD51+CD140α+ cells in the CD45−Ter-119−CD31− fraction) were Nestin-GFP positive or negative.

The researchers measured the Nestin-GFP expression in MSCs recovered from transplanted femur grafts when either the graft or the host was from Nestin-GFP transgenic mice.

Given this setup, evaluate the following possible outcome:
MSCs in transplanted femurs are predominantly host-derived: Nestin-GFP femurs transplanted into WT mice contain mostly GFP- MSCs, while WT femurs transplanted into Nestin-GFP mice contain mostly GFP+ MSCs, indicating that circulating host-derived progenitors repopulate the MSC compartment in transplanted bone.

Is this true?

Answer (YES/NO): NO